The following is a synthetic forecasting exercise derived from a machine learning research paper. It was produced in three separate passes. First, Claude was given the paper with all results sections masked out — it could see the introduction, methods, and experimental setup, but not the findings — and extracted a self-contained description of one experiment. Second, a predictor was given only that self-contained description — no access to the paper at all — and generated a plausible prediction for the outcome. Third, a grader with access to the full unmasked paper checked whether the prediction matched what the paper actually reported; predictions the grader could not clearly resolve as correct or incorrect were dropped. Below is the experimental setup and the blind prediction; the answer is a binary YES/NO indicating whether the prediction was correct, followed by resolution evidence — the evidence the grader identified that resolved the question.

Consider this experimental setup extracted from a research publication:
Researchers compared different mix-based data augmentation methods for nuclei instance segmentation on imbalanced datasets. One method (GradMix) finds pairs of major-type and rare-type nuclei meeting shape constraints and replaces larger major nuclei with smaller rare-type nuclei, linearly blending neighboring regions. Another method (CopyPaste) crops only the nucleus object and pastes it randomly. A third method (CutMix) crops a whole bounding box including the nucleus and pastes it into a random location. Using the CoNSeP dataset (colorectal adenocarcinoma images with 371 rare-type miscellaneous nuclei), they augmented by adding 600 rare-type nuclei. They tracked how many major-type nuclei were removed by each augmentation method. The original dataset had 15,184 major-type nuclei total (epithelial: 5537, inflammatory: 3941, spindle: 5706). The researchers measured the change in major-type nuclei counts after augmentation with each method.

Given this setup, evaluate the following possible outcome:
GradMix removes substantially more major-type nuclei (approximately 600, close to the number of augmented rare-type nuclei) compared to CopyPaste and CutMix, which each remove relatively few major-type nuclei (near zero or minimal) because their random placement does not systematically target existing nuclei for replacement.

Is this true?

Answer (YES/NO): YES